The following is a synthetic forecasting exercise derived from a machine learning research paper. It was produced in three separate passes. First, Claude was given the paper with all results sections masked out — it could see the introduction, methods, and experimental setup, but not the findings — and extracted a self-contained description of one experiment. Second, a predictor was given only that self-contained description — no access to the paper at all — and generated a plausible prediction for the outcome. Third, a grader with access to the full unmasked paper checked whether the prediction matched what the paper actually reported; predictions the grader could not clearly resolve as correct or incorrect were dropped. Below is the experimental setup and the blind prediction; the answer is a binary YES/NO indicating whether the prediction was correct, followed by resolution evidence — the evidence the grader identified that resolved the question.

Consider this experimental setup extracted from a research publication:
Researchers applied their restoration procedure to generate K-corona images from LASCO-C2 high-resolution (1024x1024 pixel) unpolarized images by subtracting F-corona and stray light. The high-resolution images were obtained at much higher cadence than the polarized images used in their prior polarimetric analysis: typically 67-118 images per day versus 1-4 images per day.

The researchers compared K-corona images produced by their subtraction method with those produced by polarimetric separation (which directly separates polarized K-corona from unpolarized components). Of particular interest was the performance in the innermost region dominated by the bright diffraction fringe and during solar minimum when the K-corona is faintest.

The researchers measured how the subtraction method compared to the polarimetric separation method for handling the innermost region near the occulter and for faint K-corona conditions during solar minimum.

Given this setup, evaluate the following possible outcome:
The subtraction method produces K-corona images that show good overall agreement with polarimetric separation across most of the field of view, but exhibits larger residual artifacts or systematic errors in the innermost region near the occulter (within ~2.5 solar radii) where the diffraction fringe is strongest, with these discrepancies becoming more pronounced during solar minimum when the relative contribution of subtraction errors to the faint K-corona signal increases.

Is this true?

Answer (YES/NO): YES